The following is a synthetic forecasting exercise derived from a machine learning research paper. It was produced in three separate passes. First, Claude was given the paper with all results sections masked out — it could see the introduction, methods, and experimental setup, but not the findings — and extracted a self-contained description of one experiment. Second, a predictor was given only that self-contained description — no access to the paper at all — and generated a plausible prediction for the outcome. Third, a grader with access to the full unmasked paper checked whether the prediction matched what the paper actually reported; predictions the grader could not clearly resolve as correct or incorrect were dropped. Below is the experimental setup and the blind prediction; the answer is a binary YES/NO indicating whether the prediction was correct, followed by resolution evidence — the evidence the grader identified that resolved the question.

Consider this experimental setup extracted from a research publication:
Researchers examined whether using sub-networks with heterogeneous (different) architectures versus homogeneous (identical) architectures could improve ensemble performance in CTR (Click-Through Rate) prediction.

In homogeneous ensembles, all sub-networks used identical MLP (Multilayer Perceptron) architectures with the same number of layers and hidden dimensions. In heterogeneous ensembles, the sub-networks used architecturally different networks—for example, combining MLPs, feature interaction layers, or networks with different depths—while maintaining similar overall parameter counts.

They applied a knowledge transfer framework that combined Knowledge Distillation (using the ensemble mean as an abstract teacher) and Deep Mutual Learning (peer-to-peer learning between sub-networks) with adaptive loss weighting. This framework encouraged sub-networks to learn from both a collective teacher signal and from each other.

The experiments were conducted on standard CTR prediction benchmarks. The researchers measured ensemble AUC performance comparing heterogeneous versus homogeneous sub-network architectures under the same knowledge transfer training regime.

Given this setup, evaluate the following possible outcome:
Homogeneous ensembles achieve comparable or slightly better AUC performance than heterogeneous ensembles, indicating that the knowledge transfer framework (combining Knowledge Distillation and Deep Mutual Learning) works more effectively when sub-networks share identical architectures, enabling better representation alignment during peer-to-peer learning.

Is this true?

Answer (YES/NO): NO